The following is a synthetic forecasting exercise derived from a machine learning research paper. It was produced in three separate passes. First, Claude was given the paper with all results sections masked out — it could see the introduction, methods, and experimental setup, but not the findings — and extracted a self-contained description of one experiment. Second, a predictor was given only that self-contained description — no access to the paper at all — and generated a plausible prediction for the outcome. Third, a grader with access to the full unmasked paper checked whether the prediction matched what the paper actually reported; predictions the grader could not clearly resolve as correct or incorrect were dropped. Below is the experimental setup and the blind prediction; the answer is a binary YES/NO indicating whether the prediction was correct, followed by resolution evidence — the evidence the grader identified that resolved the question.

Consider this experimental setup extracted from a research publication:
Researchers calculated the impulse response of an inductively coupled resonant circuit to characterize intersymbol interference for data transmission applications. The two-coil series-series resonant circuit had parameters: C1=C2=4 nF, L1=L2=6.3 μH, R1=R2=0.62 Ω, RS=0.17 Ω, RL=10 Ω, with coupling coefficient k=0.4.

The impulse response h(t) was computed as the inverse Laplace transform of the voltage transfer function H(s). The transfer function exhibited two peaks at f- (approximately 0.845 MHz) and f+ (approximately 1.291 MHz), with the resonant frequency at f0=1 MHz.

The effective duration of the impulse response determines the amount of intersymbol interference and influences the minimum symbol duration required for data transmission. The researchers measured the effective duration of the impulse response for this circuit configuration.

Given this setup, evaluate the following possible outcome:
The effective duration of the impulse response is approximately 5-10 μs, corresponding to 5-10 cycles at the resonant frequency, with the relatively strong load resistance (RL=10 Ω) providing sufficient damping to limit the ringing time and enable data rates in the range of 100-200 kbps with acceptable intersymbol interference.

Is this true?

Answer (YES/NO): YES